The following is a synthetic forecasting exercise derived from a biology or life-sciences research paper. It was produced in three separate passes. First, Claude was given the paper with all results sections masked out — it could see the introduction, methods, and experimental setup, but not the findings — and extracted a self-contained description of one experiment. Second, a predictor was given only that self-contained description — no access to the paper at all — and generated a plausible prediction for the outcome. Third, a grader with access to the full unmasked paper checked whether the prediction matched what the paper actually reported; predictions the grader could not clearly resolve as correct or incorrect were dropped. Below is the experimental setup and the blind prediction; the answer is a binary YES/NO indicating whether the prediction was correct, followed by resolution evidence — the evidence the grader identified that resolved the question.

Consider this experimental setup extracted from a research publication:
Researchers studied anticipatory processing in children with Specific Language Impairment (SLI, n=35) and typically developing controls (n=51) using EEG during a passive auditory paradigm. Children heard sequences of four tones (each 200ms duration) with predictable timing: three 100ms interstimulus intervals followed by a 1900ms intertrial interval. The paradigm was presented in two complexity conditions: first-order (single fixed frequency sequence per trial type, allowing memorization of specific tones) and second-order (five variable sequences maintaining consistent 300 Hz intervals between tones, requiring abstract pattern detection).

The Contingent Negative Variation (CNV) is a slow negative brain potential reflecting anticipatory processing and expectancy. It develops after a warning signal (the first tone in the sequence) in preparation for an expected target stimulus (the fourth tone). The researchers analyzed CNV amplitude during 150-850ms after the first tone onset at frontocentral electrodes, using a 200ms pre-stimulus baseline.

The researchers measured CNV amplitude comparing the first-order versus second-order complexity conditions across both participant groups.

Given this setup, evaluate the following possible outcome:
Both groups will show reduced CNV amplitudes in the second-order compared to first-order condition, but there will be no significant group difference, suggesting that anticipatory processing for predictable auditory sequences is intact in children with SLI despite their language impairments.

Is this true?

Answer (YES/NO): NO